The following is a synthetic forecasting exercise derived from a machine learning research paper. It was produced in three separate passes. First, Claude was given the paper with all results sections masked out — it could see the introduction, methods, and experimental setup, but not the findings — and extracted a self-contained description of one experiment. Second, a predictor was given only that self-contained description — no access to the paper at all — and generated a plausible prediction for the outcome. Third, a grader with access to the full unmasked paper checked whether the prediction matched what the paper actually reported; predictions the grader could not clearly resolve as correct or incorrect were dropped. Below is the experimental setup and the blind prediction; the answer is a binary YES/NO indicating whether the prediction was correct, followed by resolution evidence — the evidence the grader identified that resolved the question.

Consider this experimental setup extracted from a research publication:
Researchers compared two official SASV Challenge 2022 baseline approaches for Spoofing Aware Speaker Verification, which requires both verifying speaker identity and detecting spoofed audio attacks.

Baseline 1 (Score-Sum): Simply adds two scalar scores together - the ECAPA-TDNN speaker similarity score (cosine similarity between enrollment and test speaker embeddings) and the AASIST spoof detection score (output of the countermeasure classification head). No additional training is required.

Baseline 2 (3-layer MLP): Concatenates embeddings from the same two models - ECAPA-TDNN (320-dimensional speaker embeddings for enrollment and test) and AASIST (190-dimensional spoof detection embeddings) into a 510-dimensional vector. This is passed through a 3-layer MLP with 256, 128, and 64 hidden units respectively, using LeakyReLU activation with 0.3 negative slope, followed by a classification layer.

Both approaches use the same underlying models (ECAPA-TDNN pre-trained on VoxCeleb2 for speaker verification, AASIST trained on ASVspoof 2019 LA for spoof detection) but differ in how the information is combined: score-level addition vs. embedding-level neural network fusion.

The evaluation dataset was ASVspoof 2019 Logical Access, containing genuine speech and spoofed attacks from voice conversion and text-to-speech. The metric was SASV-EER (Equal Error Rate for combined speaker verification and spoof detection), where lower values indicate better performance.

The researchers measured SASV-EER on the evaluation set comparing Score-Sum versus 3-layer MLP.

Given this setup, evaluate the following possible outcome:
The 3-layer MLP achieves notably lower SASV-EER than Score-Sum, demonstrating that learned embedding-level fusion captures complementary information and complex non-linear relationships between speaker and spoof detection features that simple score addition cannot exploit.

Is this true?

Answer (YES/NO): YES